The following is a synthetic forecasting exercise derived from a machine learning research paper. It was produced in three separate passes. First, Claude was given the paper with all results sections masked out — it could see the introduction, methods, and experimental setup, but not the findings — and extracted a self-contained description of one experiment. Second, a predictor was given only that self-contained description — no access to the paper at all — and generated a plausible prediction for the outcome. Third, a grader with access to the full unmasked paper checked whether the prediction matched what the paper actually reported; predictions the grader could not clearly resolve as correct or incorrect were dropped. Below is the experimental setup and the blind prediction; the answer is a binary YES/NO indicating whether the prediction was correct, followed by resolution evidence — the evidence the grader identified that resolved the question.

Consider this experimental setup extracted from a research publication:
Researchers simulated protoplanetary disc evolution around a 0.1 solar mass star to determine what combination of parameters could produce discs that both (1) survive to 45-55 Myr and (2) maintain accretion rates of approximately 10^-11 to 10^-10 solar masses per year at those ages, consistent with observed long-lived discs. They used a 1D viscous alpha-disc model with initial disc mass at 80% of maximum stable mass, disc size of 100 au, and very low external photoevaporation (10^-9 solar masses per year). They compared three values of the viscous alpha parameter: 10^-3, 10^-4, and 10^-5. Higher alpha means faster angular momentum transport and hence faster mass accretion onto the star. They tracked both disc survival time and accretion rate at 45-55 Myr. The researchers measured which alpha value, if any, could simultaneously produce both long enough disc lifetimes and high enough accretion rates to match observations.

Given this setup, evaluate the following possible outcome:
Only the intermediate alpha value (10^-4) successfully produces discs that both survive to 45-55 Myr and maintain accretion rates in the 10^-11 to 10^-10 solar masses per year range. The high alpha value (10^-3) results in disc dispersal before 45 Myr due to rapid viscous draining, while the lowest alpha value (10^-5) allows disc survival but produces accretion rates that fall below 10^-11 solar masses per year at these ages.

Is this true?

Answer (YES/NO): YES